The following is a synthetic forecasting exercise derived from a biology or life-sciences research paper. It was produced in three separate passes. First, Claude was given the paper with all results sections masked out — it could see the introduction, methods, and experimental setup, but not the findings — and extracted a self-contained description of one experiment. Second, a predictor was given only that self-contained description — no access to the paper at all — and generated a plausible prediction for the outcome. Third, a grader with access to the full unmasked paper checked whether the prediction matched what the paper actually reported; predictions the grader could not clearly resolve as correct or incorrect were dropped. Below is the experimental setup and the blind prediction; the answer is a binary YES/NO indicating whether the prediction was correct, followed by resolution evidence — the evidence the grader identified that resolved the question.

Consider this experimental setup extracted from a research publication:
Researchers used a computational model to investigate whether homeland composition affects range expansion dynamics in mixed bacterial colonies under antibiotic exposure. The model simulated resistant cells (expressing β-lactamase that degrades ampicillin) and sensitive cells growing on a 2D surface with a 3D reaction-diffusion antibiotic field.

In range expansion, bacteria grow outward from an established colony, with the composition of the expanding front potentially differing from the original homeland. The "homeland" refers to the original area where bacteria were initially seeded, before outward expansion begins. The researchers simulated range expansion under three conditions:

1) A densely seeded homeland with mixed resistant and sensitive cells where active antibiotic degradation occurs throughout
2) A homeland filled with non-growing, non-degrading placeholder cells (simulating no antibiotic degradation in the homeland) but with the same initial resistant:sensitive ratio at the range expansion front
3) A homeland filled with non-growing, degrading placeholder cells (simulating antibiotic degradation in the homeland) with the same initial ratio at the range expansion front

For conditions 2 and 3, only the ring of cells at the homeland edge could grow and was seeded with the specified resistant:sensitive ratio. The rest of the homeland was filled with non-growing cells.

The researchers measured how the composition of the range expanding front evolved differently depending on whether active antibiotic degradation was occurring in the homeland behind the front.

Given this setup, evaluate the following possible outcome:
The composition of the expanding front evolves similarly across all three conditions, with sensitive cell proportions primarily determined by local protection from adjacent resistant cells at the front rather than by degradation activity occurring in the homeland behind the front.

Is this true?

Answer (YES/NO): NO